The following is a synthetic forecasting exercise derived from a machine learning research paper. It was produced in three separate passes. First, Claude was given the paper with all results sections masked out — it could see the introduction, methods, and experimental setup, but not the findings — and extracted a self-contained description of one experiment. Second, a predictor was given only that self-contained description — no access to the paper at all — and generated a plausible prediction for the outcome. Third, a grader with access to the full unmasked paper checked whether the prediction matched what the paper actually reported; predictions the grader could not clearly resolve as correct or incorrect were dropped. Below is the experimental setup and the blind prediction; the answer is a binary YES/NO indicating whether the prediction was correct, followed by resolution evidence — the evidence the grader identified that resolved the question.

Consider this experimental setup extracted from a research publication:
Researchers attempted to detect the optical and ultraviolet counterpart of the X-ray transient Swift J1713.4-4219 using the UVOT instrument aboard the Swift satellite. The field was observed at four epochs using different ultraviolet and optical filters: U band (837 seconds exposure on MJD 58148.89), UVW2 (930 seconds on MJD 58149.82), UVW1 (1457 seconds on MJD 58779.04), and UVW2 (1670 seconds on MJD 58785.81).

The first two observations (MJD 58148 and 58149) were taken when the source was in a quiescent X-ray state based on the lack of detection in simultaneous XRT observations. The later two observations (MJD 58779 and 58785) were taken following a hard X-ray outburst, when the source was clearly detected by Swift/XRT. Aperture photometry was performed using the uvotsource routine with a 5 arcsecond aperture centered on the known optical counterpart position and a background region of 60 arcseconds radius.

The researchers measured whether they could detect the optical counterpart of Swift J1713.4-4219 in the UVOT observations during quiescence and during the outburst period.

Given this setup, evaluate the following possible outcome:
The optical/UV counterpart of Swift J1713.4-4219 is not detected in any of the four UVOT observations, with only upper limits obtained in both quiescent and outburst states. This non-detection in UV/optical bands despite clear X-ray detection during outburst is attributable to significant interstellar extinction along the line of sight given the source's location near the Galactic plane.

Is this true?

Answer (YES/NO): YES